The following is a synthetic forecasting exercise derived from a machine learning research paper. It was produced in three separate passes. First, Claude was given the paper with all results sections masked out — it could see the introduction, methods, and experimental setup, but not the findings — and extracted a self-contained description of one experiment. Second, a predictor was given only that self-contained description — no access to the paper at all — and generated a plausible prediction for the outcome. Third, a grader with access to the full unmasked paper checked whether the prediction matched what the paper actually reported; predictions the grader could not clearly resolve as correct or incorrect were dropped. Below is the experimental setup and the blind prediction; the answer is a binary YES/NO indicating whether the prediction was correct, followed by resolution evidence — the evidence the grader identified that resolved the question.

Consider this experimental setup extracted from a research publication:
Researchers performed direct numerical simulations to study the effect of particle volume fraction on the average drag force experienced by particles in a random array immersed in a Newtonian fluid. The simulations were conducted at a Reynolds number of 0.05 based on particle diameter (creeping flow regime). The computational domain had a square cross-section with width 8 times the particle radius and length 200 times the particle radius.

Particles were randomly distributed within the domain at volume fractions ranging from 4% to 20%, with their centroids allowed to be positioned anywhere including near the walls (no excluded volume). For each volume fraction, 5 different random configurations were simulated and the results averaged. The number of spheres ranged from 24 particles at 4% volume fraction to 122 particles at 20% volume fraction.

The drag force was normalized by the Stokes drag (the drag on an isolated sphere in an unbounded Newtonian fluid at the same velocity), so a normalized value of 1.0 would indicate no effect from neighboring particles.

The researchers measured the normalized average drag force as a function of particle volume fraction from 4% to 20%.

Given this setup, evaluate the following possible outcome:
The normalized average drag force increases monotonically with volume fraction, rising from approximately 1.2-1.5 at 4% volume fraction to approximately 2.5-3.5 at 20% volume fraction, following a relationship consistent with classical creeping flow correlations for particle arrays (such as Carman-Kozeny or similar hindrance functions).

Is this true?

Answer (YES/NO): NO